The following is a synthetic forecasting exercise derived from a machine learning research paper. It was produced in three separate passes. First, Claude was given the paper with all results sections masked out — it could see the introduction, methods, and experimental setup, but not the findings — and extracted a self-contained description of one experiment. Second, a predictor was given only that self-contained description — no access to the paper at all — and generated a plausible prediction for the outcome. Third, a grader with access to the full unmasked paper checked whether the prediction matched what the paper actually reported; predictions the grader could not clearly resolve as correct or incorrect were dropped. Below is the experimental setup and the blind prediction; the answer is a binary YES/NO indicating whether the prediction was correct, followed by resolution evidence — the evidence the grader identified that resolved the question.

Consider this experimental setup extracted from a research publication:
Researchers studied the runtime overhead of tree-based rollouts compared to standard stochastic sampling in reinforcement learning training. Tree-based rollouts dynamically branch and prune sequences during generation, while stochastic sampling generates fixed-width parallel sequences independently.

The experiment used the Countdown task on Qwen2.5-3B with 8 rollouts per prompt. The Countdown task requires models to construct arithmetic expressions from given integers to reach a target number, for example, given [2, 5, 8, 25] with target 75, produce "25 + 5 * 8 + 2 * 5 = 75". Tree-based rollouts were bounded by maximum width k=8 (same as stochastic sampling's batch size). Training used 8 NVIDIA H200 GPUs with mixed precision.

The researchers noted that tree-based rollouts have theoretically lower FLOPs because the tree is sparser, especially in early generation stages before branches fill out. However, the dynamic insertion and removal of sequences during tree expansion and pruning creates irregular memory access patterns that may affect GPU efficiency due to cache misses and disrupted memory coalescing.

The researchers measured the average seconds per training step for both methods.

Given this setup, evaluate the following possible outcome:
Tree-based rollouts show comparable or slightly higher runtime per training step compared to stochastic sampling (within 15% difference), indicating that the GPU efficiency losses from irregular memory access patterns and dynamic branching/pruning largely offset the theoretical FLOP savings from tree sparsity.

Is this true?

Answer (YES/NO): YES